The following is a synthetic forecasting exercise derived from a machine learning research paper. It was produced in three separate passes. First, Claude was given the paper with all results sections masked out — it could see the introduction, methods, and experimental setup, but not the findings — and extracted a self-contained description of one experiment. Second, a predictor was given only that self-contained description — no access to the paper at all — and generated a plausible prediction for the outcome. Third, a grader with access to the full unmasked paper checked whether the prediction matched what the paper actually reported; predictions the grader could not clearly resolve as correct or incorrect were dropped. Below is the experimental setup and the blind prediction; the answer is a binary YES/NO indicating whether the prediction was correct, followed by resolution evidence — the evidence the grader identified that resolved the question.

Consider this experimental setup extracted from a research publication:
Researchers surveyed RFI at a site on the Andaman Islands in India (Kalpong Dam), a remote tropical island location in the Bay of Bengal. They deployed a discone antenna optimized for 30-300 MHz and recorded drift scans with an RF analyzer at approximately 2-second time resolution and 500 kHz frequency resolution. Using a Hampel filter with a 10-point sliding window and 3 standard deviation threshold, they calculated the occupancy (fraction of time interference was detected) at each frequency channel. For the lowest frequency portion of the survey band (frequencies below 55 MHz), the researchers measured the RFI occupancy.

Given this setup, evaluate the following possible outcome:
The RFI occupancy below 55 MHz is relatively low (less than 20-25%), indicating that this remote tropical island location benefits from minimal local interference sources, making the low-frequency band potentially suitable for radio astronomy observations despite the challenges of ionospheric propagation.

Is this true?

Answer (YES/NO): NO